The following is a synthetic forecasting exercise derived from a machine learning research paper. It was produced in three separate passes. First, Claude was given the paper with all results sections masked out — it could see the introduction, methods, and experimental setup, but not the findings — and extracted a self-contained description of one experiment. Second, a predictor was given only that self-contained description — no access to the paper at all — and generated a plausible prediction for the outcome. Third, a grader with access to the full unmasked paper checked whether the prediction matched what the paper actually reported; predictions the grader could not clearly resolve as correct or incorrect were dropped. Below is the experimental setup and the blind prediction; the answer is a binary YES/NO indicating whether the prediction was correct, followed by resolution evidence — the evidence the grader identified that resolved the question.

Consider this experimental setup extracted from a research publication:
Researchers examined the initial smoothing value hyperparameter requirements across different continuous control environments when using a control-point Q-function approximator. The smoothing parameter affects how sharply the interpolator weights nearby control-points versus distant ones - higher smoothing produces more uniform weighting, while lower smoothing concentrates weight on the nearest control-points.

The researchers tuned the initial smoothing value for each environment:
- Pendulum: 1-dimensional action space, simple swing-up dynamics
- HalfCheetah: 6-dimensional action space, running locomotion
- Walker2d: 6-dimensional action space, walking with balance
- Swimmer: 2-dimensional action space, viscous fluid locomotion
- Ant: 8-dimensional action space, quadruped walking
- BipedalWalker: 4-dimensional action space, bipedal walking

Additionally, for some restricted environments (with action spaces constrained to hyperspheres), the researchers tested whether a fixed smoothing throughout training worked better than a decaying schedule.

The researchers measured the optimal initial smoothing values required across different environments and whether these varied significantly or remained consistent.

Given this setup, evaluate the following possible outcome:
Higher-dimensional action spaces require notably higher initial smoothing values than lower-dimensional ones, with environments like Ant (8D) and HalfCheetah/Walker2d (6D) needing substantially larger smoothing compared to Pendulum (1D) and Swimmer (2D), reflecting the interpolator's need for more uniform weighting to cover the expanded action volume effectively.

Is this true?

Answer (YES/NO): NO